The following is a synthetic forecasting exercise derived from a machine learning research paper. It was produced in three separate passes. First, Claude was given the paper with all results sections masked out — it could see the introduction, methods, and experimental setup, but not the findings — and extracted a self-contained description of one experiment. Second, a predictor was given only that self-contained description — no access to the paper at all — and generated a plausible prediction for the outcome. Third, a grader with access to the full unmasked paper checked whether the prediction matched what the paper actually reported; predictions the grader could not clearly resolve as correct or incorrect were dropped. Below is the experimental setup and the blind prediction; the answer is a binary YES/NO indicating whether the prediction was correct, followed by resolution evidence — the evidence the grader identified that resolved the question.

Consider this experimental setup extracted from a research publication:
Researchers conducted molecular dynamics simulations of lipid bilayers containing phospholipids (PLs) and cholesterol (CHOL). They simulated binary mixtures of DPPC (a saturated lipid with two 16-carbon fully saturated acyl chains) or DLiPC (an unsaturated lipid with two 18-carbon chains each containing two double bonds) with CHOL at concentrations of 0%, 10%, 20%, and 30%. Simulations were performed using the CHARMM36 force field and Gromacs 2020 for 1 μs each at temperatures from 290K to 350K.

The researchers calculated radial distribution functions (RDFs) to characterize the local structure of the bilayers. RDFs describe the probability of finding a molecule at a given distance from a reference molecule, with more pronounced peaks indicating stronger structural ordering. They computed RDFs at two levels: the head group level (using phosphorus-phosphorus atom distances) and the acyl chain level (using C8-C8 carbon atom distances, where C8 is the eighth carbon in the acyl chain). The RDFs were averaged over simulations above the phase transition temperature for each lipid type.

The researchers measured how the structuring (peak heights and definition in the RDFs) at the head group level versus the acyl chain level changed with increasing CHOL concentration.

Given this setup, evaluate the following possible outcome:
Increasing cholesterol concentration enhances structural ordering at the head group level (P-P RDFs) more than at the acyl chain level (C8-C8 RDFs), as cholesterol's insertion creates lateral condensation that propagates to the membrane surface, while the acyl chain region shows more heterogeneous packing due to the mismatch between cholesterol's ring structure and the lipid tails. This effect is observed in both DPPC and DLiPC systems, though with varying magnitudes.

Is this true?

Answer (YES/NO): NO